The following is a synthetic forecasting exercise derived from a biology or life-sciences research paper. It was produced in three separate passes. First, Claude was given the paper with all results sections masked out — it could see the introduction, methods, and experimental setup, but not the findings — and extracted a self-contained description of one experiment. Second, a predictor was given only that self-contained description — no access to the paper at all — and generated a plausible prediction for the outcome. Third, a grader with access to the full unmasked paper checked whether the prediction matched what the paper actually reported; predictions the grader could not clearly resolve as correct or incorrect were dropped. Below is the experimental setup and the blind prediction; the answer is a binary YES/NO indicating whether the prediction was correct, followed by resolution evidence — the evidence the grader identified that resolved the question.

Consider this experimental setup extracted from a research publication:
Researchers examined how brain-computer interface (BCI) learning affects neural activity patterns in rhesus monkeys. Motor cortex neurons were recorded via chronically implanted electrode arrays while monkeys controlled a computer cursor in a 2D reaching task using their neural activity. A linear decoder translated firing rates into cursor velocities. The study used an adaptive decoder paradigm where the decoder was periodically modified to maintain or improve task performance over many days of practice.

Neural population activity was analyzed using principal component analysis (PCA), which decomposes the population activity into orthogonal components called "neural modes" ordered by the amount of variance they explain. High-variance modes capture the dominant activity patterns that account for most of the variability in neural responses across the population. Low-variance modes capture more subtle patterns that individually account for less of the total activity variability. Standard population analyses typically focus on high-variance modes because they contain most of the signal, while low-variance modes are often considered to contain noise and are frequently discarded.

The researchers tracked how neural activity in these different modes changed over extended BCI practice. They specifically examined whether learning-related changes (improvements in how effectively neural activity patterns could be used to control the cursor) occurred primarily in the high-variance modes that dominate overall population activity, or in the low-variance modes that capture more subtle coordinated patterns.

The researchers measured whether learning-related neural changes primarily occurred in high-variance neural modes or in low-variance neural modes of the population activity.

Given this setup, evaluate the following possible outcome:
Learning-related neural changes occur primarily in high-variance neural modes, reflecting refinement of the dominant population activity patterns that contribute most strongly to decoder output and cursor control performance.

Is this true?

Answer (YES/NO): NO